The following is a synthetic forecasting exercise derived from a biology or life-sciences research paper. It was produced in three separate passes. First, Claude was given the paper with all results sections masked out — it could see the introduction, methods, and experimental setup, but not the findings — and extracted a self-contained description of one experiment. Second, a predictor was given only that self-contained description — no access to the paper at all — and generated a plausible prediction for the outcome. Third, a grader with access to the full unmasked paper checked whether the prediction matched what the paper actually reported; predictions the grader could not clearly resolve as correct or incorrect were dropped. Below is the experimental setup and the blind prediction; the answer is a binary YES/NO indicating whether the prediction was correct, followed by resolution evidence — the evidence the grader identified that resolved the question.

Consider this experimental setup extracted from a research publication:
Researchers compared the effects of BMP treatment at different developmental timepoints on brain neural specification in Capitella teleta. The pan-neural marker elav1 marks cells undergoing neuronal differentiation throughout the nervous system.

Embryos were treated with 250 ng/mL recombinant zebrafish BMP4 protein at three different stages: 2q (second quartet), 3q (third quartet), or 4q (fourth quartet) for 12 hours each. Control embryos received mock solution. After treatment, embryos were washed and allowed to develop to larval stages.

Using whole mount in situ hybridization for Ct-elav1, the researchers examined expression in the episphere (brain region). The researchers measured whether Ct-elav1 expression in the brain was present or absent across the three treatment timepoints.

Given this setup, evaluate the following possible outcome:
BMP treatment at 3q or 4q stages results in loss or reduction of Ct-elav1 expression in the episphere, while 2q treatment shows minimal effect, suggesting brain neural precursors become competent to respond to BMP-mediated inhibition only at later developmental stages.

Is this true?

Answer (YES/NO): NO